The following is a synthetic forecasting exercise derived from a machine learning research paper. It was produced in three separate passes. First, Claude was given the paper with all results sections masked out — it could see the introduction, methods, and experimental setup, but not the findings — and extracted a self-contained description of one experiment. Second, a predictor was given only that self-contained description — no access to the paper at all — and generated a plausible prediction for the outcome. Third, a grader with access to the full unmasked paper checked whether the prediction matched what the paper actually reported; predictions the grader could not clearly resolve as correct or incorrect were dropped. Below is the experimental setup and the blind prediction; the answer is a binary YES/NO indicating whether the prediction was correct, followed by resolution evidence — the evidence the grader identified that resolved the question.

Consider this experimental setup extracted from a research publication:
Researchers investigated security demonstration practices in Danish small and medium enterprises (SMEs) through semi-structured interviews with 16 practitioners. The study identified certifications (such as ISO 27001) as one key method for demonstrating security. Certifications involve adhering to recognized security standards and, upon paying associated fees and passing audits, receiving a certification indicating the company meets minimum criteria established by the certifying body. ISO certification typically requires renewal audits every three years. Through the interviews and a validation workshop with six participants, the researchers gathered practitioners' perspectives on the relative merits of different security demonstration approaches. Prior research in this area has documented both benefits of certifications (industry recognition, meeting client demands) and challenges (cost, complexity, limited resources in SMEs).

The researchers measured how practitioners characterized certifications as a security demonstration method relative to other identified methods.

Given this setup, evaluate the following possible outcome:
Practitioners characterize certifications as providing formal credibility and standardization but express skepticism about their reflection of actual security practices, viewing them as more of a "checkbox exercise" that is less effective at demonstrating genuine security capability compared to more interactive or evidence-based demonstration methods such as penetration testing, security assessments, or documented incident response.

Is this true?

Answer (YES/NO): NO